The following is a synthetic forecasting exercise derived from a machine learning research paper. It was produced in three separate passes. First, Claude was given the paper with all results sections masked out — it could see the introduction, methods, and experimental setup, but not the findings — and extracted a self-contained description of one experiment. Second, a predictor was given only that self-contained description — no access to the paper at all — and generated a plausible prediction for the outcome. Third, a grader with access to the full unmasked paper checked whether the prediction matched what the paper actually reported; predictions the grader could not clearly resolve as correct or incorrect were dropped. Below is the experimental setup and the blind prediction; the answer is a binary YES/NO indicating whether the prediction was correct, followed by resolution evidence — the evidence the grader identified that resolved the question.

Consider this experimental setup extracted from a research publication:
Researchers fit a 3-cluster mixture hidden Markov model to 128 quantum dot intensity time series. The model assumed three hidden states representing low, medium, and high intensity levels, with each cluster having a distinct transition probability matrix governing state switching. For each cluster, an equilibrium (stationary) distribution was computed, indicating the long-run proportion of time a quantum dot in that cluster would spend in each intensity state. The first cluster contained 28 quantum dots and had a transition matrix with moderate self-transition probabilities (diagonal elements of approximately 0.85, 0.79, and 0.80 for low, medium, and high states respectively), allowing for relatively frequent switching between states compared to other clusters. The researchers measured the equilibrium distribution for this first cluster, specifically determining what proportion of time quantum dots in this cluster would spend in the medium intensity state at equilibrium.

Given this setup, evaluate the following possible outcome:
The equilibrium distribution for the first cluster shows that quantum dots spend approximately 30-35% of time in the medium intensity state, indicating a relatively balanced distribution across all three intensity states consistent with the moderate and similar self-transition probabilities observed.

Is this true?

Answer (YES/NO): NO